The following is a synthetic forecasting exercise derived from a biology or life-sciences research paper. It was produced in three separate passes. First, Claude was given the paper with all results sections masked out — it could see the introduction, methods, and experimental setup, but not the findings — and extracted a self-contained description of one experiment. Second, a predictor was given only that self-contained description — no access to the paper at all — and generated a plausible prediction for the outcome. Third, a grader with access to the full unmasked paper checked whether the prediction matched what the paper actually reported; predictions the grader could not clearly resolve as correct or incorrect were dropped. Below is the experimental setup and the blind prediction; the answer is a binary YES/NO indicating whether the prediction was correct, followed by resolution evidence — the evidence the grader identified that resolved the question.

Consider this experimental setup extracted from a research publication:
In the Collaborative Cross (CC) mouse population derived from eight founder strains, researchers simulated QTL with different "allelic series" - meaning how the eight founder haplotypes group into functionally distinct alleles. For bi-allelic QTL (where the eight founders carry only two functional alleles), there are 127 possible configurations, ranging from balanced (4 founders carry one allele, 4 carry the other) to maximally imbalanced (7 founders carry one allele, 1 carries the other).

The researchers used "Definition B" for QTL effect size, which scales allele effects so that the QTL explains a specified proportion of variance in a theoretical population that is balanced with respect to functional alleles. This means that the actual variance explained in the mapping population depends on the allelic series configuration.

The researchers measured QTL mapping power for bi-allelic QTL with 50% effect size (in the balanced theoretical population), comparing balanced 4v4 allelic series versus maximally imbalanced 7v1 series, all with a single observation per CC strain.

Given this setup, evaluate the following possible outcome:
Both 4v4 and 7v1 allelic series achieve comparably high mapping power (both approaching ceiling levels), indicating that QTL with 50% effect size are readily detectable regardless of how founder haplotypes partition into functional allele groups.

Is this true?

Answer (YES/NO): NO